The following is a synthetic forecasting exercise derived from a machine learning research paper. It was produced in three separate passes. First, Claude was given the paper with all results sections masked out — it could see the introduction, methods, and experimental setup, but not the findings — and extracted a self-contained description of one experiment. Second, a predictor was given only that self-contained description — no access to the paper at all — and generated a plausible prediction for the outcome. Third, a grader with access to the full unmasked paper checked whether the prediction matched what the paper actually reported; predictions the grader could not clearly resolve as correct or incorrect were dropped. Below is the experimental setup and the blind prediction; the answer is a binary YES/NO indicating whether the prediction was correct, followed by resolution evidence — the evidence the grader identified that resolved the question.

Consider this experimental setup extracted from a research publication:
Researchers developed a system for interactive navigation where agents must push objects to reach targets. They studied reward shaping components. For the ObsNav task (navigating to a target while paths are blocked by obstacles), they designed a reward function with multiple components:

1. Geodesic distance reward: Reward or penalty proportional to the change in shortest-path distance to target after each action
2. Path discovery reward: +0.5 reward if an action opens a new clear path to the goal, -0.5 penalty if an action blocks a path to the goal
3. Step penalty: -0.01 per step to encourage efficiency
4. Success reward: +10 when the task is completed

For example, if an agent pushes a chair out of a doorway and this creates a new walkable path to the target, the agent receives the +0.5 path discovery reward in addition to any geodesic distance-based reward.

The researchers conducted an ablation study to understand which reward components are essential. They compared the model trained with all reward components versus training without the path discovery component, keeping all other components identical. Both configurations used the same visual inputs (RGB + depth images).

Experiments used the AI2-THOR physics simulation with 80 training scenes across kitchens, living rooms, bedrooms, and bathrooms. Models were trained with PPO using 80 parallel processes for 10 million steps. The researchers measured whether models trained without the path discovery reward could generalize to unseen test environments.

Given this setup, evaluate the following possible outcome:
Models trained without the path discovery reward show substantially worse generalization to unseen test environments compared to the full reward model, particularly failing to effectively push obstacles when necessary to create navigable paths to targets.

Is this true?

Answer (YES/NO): YES